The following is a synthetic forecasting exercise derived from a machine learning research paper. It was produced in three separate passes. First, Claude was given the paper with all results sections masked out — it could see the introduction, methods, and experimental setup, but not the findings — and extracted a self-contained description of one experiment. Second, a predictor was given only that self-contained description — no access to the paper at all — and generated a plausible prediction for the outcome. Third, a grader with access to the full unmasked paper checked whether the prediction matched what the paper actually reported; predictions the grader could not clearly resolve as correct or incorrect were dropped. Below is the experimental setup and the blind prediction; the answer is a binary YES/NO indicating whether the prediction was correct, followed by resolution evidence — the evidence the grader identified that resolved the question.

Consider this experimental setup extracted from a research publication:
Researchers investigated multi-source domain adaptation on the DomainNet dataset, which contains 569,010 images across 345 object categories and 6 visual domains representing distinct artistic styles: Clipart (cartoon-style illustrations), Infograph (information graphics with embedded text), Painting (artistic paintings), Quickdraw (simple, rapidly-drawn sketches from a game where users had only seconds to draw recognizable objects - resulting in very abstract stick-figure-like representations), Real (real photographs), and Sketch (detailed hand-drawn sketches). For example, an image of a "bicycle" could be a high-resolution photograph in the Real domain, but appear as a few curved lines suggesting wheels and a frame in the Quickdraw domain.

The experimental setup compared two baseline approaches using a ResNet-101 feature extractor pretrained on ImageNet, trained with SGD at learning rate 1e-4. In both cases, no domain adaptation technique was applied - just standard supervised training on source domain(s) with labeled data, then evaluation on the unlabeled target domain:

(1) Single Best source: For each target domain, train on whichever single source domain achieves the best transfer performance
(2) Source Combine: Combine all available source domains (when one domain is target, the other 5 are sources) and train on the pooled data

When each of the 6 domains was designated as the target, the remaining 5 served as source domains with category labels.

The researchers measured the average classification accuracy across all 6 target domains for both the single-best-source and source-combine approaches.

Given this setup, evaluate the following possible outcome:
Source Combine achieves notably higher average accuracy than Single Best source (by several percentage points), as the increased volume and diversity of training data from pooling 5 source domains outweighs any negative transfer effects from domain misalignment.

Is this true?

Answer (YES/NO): YES